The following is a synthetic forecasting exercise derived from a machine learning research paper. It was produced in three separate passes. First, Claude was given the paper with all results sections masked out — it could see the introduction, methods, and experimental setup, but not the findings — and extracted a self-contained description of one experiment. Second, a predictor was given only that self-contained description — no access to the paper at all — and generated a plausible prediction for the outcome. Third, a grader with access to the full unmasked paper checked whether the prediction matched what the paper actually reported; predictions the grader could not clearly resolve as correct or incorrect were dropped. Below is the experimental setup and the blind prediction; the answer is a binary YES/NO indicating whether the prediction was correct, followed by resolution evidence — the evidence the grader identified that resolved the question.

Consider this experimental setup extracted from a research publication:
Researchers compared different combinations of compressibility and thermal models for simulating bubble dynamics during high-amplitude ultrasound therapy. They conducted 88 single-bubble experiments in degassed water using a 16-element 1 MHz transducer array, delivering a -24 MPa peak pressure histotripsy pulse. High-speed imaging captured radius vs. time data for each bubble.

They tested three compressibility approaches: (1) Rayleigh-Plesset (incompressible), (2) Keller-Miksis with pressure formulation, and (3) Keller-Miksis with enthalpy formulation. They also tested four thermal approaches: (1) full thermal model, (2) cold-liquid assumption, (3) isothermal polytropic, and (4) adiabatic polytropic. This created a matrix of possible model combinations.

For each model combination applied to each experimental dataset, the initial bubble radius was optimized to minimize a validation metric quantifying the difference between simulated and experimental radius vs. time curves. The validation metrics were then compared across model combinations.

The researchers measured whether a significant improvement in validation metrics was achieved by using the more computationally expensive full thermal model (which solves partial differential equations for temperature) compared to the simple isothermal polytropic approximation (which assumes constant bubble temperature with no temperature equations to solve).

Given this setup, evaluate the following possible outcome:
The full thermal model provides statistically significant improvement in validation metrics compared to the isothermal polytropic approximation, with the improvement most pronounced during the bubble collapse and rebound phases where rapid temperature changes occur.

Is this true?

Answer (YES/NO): NO